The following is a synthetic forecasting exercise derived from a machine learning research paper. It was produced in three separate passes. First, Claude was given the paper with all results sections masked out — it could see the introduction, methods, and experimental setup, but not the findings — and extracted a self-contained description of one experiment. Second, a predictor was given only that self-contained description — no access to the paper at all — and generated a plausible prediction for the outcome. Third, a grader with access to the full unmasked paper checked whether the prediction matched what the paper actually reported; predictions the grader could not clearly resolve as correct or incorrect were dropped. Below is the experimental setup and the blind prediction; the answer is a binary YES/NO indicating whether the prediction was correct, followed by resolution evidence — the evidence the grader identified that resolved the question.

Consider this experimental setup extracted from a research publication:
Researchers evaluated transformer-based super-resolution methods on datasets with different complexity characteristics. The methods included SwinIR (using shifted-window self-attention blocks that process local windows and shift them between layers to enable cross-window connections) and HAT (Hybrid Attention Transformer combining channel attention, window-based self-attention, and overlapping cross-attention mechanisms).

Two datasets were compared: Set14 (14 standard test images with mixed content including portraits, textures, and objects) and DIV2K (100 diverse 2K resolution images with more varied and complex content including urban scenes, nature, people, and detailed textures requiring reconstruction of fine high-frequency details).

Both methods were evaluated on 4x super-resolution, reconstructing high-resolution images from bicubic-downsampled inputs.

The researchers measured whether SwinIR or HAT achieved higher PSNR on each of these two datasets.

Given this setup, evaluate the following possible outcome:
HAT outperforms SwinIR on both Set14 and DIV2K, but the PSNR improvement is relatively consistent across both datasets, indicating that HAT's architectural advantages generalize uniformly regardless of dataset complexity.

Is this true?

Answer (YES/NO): NO